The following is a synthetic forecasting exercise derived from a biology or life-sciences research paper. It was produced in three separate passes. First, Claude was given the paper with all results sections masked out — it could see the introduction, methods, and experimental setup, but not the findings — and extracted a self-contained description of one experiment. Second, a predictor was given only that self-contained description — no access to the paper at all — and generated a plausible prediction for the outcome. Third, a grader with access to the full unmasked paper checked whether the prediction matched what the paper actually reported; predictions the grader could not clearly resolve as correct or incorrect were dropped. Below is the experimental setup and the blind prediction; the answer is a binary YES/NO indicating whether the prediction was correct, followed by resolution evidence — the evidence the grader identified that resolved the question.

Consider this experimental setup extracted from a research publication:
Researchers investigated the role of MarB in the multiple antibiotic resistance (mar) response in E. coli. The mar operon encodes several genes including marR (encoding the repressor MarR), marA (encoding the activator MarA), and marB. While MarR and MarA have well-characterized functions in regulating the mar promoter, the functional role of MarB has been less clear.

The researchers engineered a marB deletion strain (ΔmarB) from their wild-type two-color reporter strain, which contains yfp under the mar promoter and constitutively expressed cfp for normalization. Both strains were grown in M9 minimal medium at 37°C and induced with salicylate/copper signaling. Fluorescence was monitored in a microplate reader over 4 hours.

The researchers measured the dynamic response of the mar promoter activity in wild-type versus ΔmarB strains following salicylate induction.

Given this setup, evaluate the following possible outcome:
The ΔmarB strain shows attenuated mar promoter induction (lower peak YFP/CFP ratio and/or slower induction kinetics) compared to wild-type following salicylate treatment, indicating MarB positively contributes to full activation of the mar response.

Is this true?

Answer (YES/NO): NO